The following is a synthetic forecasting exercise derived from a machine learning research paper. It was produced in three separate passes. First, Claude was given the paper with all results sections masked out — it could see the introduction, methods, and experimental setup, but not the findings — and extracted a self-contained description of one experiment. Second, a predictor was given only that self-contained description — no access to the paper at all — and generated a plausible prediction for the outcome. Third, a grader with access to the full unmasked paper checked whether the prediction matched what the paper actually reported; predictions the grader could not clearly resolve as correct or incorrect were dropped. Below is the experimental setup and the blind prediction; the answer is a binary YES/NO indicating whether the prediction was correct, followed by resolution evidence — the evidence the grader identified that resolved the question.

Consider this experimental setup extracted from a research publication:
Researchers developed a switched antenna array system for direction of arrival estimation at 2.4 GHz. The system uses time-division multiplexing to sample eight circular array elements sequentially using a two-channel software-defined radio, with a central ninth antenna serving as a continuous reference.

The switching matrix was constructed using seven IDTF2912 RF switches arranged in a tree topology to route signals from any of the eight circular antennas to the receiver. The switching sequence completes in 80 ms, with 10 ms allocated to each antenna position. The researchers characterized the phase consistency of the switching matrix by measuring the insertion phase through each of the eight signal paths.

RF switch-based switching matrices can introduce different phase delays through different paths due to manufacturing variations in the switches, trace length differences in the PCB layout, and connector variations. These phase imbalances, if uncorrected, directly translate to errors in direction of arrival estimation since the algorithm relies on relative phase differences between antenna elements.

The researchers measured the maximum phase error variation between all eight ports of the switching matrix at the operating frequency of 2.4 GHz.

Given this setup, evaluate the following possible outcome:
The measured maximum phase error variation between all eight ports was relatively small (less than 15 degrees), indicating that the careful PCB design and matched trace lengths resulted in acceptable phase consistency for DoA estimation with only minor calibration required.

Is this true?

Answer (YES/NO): YES